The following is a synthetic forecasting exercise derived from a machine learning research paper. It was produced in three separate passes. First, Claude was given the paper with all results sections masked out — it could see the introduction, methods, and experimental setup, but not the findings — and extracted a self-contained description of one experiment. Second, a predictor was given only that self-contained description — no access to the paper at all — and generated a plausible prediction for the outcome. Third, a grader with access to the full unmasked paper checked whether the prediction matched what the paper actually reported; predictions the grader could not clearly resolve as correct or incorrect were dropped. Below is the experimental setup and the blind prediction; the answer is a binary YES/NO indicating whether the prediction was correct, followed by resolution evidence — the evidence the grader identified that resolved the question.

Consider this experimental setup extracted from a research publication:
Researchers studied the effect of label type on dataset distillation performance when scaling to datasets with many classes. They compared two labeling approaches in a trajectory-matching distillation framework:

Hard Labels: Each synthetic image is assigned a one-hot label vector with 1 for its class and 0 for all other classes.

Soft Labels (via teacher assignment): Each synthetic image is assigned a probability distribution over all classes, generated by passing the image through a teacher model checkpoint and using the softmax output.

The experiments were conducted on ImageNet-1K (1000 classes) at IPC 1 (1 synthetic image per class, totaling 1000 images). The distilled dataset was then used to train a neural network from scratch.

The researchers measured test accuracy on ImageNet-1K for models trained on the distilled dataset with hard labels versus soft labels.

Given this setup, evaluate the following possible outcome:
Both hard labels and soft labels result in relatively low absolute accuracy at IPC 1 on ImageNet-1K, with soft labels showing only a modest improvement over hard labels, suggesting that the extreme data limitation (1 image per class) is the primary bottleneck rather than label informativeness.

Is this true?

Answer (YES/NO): NO